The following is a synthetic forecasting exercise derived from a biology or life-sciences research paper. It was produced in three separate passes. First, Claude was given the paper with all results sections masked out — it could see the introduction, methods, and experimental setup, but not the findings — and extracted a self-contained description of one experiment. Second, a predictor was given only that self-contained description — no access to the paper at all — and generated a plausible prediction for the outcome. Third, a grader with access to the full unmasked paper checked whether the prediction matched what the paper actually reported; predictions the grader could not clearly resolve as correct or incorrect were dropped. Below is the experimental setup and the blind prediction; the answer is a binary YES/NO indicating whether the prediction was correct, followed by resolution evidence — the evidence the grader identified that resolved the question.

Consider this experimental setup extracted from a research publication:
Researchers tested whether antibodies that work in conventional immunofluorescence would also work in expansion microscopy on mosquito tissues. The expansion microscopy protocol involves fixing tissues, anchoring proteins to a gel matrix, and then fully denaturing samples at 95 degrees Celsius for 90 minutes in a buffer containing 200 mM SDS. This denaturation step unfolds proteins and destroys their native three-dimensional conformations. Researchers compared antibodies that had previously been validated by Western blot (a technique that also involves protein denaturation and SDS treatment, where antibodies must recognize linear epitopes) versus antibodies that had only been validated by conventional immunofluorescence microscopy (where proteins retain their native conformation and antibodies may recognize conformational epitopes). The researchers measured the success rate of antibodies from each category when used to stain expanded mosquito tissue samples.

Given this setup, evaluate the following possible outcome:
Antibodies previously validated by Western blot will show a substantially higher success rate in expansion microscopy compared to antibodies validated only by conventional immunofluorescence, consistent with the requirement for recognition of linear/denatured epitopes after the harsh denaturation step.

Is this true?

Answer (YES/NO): YES